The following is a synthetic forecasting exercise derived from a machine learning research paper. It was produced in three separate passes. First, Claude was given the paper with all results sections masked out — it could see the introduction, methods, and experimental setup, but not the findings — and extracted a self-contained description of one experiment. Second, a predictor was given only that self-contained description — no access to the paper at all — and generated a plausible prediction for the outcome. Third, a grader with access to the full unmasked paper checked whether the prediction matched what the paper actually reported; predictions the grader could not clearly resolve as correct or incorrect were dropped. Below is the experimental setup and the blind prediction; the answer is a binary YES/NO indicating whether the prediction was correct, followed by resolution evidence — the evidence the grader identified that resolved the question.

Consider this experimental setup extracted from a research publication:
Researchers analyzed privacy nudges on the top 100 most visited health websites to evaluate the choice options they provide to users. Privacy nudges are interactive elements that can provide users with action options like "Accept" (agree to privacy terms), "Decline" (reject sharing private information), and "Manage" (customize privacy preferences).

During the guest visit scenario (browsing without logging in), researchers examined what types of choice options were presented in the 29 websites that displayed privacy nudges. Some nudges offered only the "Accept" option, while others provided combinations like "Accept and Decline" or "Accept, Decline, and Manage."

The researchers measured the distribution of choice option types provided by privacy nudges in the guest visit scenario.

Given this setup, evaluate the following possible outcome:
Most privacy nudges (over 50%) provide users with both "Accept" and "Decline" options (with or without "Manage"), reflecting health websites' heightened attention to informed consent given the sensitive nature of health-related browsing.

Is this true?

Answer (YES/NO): NO